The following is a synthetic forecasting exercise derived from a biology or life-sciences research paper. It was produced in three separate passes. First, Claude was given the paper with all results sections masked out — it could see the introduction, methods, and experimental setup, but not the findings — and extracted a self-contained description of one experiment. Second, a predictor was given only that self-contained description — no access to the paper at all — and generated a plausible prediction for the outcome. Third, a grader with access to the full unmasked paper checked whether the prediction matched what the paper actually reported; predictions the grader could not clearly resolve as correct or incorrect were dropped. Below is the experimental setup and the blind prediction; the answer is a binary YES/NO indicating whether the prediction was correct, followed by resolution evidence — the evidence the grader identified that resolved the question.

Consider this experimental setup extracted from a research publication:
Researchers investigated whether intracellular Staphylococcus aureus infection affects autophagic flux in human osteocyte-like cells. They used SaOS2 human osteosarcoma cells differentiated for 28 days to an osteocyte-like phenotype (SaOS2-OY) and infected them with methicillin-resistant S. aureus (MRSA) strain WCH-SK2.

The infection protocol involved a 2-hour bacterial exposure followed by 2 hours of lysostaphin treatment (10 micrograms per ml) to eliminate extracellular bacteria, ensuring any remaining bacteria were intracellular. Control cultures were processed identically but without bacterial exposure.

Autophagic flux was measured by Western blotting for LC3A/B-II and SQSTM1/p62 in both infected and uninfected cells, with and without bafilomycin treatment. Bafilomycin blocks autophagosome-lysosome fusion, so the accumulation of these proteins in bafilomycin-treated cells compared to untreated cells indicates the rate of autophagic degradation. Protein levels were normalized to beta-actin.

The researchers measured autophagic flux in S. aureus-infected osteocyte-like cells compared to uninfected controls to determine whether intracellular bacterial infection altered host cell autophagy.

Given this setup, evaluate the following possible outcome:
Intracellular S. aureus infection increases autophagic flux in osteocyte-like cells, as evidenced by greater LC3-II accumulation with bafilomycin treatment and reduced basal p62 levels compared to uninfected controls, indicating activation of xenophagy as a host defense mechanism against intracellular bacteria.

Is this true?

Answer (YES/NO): NO